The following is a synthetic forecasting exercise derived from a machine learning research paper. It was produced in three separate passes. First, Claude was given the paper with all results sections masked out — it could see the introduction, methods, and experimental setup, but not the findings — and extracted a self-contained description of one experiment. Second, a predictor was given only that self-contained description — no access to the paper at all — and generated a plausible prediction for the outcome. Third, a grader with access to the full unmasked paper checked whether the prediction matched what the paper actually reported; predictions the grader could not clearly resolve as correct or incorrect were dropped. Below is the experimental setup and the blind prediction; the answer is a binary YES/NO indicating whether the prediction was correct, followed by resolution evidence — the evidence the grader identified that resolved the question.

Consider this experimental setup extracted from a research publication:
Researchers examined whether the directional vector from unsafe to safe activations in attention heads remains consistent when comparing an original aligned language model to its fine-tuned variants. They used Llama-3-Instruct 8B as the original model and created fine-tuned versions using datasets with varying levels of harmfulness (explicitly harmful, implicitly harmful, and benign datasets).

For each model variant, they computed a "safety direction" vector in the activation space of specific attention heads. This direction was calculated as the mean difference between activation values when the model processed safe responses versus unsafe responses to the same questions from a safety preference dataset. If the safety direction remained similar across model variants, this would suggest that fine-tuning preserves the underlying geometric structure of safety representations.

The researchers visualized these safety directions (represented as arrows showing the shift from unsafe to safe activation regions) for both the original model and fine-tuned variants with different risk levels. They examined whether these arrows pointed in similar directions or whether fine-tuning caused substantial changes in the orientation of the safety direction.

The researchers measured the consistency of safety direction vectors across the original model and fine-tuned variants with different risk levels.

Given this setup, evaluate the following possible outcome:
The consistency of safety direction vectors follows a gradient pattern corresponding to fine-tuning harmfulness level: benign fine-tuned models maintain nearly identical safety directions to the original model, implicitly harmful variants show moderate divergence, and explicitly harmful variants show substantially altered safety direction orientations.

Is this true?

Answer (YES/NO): NO